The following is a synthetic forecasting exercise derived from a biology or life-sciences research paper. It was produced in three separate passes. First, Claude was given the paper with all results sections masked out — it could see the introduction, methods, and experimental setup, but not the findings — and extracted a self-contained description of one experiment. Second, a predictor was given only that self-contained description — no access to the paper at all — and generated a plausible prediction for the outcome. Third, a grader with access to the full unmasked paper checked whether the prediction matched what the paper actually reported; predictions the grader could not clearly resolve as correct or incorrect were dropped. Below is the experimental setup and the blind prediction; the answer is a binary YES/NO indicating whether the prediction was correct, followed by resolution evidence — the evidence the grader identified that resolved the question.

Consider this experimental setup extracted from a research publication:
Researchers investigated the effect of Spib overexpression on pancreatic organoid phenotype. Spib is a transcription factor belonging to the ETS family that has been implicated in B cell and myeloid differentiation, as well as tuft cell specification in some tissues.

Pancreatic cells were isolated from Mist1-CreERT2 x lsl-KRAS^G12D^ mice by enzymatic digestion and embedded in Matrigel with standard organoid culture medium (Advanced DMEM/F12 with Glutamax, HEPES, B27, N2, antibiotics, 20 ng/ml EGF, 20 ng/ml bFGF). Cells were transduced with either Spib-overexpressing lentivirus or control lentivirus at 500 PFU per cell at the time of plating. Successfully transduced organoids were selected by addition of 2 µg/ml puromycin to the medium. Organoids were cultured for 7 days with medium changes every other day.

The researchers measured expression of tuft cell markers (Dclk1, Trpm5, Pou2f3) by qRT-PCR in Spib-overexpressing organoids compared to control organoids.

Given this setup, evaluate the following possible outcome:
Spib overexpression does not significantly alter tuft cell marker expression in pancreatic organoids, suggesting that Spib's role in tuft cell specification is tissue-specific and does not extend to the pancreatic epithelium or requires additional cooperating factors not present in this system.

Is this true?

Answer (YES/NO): NO